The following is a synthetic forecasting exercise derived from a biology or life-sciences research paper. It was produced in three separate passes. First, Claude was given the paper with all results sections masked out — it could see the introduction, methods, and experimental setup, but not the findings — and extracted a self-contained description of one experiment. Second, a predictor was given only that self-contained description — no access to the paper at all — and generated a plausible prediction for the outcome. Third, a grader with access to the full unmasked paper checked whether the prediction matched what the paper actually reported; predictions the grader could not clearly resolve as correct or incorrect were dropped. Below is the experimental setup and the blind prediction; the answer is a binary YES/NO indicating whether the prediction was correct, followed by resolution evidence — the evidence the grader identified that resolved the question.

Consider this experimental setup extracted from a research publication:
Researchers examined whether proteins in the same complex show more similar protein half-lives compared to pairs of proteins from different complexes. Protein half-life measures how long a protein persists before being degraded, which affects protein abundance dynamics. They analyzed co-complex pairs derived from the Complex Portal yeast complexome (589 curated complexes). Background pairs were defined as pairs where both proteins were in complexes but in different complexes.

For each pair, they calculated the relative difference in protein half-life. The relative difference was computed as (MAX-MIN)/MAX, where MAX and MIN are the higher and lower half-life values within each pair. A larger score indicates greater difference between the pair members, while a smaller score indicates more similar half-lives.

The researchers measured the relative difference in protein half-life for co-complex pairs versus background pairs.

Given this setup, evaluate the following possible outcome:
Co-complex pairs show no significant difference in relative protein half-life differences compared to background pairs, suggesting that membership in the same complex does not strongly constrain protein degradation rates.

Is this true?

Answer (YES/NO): NO